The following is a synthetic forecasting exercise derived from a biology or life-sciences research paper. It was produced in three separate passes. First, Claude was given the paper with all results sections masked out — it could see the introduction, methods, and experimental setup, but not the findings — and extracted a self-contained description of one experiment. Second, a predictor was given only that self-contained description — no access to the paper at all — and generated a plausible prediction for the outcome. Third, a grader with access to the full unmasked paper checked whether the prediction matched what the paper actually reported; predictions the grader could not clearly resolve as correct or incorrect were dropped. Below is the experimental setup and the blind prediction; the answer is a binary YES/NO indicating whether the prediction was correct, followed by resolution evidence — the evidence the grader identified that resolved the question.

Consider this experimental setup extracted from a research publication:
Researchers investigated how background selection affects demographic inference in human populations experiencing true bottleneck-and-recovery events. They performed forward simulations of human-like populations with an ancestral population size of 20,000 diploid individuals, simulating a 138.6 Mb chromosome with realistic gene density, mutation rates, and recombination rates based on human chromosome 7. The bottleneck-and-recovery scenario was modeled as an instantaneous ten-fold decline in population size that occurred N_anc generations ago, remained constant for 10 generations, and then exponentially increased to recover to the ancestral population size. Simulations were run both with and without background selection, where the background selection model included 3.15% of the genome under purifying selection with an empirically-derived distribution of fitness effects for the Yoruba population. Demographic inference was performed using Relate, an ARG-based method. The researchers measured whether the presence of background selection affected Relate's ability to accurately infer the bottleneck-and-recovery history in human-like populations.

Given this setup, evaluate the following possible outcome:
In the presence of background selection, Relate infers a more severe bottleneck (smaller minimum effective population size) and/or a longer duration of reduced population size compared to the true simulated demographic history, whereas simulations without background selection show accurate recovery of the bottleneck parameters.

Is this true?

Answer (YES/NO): NO